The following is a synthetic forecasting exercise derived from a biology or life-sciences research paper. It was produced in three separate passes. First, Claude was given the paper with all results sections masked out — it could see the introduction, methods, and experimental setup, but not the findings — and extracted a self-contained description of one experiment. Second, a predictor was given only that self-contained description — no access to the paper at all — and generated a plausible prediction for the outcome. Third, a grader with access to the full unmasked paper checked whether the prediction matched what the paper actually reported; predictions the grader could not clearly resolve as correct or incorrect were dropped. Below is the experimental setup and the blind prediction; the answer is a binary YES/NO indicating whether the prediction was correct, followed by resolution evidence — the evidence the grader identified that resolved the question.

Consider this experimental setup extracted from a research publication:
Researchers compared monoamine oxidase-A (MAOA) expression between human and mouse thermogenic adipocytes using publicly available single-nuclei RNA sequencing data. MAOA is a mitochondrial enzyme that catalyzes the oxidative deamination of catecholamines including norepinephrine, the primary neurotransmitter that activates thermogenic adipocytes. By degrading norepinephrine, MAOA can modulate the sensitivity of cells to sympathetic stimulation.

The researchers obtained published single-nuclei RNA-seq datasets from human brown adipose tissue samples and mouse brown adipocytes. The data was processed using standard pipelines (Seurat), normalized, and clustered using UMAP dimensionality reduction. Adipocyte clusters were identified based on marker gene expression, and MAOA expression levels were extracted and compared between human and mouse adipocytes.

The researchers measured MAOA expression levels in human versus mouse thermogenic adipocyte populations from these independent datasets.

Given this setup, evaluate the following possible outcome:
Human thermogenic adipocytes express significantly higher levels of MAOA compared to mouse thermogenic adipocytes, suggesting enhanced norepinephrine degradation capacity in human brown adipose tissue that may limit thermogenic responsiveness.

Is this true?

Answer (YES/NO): YES